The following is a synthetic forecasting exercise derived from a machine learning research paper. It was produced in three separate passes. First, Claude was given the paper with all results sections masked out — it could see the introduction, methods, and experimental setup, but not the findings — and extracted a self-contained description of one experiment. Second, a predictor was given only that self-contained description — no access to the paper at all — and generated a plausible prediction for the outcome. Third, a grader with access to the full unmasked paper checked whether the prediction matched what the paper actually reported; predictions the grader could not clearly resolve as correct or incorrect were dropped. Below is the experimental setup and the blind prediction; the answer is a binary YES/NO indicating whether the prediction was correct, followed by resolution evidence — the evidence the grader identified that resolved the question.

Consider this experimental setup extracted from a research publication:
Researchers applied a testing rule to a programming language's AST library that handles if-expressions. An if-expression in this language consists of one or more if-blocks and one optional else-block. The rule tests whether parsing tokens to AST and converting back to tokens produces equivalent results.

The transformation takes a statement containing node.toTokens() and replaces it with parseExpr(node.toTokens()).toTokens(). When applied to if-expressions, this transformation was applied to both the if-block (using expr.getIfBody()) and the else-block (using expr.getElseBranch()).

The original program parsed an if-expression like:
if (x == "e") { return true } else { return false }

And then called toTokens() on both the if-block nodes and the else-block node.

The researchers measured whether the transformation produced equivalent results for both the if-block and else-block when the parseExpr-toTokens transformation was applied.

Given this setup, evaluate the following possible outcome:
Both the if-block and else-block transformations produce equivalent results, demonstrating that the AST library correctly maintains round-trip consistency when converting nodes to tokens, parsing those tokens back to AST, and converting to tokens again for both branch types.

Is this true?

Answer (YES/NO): NO